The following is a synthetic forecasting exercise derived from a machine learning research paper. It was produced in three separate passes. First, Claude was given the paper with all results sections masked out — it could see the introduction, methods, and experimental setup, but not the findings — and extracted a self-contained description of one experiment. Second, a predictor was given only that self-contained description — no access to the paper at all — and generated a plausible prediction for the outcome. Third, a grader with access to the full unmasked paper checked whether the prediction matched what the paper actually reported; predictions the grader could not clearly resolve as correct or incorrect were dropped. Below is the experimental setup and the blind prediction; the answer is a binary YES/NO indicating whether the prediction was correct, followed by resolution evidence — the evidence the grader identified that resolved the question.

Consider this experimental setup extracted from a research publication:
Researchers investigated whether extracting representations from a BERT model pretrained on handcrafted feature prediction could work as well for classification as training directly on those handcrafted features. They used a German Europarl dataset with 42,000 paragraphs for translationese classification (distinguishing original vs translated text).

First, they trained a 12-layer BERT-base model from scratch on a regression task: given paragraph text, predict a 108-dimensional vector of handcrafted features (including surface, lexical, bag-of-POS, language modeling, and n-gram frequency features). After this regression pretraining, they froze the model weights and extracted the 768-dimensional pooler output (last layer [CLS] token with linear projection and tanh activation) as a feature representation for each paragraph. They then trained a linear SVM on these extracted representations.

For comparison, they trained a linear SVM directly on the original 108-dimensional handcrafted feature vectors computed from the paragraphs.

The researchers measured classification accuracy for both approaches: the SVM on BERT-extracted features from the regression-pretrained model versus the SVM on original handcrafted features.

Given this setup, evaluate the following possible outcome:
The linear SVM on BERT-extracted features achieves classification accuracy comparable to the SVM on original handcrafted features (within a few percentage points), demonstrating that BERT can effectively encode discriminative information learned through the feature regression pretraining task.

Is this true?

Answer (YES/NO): YES